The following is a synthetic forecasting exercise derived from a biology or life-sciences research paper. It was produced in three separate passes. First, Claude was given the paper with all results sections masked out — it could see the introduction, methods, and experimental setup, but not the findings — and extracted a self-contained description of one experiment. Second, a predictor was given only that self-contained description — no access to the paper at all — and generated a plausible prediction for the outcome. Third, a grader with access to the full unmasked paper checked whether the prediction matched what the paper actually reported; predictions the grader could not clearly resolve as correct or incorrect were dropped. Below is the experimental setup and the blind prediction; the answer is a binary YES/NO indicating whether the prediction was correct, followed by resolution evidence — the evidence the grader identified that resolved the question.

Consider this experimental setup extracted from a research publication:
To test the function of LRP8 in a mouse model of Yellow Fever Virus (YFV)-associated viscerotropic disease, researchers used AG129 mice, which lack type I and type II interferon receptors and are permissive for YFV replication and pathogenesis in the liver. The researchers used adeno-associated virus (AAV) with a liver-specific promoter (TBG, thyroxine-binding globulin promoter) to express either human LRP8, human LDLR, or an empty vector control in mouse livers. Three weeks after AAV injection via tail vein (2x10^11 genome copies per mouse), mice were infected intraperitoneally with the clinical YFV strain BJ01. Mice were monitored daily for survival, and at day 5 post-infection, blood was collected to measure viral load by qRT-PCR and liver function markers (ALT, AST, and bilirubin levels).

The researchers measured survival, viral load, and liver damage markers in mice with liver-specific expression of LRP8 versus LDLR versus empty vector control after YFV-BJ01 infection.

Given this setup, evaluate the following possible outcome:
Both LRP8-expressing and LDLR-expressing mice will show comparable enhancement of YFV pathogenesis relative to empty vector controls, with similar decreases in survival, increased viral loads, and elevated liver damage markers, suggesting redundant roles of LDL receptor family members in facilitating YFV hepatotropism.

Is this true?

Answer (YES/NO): NO